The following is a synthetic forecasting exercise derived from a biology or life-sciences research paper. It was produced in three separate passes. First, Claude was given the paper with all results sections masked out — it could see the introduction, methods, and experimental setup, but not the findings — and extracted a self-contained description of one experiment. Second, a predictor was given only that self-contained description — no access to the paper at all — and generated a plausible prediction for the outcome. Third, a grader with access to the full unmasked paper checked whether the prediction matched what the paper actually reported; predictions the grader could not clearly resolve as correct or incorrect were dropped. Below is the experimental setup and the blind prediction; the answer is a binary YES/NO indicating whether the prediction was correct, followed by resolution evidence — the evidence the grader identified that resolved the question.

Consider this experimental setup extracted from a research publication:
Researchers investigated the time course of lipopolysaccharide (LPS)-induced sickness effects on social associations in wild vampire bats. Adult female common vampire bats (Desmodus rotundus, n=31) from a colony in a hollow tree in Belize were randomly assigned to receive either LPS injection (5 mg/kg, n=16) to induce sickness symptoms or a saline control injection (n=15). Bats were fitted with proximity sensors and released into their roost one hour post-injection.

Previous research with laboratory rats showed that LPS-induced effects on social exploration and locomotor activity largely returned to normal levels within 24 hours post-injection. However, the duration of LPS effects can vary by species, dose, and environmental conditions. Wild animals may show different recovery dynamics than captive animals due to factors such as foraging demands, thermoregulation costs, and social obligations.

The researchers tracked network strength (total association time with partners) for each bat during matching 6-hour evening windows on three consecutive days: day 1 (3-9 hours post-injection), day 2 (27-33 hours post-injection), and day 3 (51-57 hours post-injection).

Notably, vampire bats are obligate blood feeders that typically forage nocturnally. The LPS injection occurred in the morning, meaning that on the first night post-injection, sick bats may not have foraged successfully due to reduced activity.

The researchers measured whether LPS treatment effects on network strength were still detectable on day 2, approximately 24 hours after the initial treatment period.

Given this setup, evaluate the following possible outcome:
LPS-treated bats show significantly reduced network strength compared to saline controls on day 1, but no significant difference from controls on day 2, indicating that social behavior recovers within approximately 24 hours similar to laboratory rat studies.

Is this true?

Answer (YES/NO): NO